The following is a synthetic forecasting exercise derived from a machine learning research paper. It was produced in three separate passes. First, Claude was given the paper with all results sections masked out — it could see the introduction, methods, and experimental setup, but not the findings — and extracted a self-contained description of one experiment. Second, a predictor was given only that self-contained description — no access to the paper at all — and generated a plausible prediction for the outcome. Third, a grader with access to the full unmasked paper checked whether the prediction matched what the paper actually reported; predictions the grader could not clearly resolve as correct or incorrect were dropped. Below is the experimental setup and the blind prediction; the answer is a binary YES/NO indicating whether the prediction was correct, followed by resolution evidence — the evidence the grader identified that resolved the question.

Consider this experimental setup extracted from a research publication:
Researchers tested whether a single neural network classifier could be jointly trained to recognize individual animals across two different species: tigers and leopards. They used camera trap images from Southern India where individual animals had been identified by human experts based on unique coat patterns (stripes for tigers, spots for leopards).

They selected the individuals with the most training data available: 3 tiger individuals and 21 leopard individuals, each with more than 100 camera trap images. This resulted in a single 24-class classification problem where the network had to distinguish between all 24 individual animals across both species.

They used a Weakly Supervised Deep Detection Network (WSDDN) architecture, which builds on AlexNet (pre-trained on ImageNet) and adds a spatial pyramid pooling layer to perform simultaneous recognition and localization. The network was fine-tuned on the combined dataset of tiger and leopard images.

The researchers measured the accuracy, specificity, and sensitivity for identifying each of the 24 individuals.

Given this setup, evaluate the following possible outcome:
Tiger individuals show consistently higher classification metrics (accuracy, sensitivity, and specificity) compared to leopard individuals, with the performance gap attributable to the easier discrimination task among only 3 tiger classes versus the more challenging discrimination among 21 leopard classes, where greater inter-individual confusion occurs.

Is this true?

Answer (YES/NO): NO